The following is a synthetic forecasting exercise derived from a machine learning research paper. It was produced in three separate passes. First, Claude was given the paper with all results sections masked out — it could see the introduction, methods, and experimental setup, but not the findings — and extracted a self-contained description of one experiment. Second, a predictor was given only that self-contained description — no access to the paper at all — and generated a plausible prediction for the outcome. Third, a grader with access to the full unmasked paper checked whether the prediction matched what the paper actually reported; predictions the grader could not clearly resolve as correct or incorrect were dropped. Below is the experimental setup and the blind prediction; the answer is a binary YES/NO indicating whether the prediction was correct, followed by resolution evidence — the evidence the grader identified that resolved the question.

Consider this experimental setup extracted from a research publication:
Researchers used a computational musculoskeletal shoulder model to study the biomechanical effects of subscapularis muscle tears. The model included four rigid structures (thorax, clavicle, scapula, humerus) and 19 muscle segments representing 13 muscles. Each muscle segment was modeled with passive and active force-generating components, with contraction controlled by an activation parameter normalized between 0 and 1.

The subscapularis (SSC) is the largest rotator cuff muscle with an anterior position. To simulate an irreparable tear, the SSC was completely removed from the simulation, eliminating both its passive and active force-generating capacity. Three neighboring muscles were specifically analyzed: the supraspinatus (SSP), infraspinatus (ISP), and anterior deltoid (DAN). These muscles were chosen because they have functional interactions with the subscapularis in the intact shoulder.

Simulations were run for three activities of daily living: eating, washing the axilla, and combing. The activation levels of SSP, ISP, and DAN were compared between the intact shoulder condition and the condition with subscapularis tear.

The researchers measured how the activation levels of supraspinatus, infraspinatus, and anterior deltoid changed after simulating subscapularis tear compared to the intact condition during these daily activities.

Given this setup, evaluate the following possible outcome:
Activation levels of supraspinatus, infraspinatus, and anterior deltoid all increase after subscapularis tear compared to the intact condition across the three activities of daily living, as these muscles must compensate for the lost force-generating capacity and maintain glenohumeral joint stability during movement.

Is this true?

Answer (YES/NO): NO